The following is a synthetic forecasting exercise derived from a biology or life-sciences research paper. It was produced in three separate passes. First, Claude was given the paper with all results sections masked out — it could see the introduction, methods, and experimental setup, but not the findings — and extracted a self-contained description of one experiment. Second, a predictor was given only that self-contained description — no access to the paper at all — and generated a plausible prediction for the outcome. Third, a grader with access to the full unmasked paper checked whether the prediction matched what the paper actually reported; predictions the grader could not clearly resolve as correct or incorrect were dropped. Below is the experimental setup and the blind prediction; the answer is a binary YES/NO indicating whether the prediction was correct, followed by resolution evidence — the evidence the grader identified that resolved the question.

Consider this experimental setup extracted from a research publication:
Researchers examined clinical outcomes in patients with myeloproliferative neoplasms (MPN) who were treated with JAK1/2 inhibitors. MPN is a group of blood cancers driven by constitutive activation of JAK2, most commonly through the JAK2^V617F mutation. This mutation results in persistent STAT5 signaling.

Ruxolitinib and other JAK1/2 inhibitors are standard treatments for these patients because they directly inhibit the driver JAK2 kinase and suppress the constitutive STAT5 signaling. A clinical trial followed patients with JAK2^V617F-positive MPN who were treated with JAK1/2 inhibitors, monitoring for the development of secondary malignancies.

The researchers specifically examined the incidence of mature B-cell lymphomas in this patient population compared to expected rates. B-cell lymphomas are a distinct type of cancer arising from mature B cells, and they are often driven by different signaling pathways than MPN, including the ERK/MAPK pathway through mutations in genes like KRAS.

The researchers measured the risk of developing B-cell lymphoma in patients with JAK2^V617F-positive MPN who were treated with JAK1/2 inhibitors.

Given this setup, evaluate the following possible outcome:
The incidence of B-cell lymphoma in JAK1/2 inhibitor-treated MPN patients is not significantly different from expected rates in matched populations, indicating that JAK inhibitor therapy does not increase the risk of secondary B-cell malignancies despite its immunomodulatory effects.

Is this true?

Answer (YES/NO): NO